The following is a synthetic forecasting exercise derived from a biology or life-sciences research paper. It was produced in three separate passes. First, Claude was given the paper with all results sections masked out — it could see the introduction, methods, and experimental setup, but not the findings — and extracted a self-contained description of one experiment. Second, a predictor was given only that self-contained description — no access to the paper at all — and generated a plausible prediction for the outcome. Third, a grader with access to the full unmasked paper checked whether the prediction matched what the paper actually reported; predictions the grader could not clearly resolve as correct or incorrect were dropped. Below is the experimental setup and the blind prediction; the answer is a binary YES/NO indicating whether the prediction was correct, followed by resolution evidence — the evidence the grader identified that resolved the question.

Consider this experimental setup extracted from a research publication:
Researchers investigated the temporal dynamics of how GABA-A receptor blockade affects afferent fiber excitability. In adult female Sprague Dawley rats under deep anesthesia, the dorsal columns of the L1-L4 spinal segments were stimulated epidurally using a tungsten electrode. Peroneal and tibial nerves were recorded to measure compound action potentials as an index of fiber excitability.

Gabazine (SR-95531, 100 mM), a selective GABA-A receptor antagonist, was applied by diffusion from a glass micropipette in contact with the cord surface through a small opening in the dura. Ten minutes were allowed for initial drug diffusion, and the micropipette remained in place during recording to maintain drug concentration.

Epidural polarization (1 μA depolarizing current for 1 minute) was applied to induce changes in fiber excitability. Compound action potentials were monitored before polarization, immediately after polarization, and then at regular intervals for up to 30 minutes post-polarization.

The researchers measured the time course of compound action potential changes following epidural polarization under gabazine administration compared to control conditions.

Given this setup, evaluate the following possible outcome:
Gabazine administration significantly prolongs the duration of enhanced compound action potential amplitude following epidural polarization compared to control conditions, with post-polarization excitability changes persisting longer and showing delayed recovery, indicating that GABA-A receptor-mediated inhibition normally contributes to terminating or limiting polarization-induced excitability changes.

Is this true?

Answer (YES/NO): NO